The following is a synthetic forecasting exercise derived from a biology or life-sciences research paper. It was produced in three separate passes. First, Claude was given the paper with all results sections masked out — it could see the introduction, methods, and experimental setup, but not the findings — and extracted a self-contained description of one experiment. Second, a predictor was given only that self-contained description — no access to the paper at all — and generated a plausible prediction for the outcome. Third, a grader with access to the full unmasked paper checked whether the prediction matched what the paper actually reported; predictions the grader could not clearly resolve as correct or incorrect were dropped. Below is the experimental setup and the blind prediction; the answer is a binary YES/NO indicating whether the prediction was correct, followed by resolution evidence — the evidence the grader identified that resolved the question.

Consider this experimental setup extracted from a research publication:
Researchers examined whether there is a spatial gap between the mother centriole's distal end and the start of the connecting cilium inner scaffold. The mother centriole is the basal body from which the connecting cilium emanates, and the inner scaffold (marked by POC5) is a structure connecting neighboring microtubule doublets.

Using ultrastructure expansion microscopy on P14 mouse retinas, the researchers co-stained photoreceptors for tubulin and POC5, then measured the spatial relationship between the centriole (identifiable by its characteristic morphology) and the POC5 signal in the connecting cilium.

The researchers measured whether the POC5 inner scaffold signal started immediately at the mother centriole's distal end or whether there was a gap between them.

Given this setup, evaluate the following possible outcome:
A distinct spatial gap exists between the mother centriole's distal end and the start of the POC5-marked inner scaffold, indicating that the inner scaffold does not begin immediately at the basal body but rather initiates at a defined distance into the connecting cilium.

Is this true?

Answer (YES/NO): YES